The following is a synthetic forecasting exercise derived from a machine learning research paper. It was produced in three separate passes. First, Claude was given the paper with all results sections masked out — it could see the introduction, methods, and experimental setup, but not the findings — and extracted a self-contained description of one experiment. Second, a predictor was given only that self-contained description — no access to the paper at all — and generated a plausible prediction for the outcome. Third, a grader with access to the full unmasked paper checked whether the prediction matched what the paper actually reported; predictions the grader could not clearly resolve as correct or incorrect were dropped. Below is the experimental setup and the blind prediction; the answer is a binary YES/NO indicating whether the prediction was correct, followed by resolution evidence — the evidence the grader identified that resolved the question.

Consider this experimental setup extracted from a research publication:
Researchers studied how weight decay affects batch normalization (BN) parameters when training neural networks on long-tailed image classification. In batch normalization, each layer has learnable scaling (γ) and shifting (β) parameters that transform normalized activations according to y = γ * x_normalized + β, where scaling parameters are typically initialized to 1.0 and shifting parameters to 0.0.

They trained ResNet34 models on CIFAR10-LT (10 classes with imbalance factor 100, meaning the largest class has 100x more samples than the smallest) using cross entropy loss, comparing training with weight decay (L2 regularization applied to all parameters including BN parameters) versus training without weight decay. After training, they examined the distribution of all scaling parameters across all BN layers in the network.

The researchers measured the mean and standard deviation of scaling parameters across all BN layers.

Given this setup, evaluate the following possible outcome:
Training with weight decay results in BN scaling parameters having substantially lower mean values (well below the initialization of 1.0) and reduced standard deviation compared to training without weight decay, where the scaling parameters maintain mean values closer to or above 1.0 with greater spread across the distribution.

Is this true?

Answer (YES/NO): NO